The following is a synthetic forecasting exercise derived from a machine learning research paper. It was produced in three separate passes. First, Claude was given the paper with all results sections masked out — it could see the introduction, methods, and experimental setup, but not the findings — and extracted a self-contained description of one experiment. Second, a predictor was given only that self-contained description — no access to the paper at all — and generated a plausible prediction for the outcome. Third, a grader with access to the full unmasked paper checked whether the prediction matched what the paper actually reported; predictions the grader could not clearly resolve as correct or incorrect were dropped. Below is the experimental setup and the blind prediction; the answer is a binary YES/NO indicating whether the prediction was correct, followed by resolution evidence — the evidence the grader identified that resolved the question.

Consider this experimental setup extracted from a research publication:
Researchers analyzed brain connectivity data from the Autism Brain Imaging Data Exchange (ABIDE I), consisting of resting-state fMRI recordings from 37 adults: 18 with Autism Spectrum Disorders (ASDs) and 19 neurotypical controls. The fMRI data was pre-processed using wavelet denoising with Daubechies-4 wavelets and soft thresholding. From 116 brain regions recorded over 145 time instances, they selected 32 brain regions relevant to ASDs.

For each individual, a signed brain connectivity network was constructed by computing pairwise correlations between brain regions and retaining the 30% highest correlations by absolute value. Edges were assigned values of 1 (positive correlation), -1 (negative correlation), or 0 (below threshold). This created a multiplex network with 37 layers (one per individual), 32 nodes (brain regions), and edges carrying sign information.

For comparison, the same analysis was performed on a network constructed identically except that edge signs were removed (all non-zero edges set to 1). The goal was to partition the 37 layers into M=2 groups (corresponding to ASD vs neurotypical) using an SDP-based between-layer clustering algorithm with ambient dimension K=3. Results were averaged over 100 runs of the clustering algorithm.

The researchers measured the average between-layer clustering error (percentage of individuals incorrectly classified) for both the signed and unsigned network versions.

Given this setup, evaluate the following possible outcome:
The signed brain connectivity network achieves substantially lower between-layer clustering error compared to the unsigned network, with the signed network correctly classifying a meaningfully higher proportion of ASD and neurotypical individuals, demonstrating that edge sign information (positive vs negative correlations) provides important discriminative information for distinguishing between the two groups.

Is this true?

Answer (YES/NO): YES